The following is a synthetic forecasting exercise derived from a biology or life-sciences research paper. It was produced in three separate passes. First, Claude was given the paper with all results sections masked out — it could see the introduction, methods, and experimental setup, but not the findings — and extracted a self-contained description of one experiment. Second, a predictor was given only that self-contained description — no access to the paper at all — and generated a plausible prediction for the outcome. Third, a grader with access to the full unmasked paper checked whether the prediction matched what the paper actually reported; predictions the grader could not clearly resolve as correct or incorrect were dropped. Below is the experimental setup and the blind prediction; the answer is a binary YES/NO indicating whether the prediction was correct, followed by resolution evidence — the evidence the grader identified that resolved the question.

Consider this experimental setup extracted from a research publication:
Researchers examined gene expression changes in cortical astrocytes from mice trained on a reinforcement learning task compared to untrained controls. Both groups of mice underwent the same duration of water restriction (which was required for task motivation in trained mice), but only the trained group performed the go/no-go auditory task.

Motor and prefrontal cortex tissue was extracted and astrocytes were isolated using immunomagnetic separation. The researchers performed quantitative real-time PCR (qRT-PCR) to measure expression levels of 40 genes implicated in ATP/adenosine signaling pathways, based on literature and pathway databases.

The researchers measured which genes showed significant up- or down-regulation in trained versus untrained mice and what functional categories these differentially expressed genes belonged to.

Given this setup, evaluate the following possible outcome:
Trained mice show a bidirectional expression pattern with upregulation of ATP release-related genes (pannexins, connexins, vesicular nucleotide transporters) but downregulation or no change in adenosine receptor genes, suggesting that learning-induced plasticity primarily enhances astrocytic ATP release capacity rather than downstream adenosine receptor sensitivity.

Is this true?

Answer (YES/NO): NO